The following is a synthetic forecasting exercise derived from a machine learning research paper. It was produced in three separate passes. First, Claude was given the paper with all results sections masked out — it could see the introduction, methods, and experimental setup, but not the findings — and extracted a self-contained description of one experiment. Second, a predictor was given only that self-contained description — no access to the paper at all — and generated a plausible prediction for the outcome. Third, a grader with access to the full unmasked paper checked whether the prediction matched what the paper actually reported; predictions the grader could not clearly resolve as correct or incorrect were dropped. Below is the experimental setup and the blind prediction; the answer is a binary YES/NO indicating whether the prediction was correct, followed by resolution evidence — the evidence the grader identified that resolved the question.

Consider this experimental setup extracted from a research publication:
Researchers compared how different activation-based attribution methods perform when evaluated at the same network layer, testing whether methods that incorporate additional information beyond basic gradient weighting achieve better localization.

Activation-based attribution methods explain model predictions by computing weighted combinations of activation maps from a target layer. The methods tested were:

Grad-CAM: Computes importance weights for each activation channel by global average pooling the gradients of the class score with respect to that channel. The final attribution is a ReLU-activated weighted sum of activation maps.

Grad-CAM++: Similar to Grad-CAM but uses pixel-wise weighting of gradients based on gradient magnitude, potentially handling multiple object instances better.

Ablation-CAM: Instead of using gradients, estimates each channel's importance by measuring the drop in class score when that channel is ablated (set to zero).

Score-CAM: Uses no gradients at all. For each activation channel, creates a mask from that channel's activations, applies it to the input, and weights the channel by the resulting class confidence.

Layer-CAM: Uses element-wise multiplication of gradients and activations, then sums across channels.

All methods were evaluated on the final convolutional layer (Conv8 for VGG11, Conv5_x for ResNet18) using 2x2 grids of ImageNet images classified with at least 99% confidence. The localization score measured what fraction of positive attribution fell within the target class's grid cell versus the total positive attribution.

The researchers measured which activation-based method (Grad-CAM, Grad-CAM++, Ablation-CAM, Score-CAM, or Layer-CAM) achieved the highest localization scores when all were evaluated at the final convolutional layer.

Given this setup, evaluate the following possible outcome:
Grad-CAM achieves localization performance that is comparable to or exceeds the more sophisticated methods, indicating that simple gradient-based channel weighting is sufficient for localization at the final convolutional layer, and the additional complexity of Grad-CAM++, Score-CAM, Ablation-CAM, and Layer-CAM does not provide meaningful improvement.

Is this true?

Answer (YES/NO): YES